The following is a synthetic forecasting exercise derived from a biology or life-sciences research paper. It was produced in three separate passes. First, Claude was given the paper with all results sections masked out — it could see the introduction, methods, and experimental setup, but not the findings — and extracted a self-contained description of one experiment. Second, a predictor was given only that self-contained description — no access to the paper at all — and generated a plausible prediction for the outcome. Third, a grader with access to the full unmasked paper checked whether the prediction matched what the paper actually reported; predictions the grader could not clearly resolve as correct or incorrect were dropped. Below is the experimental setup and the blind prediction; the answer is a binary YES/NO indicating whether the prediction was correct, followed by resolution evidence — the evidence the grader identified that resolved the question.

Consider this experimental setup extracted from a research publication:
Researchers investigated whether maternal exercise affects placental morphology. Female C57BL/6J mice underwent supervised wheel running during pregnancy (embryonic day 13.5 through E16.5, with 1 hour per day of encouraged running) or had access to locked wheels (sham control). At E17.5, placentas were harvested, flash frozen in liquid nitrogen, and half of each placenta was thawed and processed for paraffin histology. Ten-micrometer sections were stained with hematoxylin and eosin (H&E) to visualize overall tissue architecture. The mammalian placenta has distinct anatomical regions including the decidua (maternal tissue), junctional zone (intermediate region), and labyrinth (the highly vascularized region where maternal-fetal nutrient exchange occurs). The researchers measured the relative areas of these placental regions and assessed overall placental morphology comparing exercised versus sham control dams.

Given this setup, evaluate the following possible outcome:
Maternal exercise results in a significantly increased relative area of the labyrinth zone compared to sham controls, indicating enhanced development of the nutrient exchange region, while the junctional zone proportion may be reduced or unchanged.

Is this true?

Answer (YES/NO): NO